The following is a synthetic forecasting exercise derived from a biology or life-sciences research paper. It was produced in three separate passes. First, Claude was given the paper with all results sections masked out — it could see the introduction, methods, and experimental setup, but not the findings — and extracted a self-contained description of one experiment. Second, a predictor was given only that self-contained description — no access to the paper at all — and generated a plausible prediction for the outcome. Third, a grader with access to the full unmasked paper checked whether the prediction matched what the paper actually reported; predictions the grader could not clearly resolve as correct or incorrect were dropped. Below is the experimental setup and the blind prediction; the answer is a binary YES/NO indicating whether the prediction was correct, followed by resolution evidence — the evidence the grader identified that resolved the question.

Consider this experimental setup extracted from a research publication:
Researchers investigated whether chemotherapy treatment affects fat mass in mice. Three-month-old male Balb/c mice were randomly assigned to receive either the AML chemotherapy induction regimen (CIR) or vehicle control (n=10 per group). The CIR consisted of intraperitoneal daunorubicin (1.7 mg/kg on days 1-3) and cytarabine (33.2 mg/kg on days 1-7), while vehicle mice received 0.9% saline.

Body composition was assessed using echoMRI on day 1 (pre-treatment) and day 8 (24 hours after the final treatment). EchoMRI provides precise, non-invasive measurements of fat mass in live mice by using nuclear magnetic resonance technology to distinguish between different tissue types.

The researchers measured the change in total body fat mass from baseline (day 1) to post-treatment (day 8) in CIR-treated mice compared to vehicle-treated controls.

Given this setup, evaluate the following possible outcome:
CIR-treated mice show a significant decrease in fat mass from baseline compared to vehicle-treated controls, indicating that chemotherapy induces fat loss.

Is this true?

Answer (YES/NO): YES